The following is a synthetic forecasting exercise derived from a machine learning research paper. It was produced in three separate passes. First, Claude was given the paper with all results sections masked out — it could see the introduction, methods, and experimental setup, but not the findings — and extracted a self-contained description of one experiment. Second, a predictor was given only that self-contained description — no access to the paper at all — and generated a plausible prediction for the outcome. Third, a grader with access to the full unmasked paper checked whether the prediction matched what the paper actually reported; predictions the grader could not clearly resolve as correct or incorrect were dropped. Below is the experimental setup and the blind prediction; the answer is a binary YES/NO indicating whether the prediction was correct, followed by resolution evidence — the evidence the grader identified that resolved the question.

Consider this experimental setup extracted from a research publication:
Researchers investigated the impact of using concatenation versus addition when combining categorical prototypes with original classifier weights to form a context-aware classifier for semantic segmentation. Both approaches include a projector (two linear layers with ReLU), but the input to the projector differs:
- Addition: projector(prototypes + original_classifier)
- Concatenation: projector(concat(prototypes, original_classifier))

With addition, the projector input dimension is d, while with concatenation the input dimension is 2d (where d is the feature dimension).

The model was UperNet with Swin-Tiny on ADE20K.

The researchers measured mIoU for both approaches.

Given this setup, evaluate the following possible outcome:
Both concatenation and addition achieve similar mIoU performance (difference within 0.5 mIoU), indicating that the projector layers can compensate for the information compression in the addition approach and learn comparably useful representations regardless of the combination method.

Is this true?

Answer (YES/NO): YES